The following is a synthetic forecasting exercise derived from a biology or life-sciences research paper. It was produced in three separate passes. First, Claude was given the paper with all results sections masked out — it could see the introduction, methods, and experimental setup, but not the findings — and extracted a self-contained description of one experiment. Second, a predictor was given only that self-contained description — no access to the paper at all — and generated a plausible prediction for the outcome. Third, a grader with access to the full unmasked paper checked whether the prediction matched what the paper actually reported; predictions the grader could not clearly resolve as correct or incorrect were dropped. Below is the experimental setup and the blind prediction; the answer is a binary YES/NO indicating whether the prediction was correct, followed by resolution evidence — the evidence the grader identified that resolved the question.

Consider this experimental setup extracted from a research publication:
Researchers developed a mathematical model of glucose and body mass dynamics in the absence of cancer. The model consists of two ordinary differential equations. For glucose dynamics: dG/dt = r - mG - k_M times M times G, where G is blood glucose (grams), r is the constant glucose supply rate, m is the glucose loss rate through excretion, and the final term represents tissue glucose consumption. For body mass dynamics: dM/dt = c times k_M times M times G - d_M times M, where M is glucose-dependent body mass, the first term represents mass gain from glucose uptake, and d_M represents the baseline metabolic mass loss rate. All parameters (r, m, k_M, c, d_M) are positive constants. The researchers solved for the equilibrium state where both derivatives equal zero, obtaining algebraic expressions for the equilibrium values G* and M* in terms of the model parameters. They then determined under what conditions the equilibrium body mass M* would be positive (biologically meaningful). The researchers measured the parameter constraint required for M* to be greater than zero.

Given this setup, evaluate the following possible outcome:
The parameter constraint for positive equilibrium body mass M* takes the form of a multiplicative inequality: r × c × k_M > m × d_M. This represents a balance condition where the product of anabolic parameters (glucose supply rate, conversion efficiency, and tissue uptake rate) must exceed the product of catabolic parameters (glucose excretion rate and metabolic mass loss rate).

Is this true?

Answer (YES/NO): NO